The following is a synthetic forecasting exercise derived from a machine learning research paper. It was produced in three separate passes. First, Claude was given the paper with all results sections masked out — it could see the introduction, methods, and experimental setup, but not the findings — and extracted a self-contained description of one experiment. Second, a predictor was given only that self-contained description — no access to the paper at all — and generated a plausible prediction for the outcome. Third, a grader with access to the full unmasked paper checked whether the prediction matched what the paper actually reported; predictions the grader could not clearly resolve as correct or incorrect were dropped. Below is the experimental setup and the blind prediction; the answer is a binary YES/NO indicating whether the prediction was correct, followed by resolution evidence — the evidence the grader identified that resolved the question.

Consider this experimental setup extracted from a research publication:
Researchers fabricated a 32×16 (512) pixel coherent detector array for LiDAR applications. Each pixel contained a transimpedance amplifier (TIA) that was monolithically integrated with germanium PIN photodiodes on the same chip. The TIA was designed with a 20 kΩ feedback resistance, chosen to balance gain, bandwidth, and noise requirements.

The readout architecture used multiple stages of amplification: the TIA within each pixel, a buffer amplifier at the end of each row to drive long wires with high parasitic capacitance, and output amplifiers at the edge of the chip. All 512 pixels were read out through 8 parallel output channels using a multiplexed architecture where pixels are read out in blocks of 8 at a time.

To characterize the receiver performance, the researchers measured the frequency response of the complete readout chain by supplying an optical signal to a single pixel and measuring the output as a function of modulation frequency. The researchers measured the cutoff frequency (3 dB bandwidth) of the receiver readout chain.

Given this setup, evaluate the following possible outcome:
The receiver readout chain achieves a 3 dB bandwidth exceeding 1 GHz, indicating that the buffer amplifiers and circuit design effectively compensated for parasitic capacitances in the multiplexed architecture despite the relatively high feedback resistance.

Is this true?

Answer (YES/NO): NO